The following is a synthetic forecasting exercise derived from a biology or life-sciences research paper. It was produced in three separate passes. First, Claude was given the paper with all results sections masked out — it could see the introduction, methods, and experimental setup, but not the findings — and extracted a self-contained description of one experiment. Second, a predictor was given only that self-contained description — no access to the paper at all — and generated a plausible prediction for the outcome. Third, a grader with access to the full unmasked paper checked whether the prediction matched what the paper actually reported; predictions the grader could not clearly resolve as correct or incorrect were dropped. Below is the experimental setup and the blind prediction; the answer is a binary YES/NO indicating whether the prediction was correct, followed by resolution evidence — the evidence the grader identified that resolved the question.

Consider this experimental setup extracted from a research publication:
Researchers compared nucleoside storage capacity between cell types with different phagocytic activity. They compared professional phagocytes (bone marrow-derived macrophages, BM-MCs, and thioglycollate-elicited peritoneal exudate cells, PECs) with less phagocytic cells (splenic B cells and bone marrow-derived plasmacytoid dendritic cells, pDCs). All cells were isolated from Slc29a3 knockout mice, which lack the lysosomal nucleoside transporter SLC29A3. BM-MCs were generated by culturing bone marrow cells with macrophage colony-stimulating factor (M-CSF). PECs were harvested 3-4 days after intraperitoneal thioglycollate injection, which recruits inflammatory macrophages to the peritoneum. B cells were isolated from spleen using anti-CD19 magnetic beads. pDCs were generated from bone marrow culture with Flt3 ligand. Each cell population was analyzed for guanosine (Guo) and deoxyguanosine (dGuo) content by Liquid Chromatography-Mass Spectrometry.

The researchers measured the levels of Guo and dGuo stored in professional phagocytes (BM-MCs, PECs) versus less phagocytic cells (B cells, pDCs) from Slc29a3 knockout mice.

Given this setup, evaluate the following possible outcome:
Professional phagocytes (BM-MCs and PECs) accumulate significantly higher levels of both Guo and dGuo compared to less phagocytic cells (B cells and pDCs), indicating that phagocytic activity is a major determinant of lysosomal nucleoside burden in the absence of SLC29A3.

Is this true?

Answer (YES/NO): YES